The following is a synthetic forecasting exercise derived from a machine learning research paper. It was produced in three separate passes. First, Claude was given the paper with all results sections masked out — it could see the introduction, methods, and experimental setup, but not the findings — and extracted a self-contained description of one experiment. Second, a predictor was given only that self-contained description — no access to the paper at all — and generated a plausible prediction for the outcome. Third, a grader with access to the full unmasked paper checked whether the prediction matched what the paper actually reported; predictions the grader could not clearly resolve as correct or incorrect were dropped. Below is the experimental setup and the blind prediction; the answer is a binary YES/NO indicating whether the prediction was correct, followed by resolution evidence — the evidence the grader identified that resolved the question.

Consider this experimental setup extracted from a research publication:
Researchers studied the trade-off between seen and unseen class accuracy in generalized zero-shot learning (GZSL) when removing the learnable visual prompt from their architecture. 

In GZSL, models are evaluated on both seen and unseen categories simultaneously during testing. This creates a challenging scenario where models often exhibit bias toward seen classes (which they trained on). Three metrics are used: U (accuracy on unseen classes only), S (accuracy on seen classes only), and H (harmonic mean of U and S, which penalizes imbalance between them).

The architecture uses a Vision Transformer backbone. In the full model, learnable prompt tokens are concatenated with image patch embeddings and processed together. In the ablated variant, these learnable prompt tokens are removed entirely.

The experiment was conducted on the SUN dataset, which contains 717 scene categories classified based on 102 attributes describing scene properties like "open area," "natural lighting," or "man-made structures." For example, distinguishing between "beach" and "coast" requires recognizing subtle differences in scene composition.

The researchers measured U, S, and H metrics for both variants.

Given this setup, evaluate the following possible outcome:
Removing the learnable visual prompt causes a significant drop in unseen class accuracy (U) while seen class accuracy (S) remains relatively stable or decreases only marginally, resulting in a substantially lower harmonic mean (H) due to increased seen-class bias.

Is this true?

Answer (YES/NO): NO